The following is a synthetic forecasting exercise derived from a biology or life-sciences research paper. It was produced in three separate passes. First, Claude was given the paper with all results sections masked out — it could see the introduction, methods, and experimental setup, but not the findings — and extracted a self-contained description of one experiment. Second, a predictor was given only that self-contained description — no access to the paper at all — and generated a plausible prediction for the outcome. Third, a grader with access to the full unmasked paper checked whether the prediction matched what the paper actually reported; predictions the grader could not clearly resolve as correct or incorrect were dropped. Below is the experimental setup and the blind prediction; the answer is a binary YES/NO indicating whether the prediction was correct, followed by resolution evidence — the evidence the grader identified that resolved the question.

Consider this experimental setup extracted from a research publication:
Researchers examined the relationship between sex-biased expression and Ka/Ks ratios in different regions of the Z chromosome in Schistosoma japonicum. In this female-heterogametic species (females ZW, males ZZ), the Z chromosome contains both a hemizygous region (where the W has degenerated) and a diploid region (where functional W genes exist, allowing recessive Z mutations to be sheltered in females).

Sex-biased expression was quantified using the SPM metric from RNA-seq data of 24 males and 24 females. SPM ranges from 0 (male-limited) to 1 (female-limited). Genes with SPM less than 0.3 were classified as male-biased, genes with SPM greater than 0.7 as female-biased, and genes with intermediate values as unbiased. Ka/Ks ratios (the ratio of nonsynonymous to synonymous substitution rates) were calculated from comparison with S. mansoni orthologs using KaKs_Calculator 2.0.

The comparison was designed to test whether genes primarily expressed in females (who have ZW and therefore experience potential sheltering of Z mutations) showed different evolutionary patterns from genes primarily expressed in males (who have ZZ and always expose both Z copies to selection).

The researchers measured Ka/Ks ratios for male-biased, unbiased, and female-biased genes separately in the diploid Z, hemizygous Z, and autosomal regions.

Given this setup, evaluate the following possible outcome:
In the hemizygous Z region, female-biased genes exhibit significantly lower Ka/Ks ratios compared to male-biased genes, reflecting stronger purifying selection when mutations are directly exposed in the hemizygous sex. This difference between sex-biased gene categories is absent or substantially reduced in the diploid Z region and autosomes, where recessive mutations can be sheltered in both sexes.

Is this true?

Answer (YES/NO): NO